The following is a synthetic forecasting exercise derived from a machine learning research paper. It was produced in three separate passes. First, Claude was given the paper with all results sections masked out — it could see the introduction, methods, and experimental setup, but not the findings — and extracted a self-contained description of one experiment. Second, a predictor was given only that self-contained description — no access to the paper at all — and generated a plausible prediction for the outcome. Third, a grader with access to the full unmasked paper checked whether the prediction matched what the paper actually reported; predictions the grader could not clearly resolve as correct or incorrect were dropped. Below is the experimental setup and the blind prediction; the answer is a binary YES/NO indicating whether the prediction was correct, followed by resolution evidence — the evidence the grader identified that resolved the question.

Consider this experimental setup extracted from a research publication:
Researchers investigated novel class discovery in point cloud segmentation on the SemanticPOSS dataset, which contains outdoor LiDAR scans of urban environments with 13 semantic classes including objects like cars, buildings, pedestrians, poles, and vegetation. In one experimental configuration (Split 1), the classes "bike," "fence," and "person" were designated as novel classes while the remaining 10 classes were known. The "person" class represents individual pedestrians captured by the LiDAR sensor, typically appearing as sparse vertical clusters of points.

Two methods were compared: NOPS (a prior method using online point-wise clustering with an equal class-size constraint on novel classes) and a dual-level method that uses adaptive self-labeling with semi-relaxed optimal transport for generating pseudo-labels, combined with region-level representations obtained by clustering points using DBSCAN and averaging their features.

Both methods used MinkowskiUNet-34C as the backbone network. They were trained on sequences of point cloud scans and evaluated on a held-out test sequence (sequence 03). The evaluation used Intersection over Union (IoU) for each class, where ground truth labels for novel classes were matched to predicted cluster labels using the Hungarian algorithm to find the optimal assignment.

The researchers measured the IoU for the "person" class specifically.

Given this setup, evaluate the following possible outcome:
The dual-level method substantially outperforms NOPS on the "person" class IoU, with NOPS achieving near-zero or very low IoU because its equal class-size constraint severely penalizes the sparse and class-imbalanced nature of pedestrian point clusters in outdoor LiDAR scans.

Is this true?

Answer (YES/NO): NO